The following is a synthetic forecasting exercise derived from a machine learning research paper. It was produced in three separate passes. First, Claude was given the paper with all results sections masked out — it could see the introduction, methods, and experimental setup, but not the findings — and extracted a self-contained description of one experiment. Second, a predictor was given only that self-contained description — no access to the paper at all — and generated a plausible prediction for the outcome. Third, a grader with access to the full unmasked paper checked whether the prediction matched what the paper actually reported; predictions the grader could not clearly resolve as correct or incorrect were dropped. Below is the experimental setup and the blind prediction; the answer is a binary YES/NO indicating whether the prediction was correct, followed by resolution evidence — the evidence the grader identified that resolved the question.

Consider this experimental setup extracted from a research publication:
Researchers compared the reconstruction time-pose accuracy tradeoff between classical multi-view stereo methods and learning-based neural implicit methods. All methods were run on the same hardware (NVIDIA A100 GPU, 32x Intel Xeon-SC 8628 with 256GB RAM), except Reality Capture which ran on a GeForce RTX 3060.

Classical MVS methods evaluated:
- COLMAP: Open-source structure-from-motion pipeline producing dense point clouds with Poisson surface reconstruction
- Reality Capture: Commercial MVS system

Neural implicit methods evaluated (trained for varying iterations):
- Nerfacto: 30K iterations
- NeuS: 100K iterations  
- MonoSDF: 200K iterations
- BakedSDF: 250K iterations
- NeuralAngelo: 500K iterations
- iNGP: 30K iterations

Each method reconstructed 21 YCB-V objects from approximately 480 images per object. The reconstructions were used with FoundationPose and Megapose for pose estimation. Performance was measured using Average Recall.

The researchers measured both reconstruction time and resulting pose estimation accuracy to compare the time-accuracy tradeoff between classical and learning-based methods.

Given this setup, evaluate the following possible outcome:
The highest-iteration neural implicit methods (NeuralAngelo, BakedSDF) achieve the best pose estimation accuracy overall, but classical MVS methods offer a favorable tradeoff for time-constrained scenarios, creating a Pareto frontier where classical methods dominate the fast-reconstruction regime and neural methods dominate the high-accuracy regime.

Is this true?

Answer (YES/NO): NO